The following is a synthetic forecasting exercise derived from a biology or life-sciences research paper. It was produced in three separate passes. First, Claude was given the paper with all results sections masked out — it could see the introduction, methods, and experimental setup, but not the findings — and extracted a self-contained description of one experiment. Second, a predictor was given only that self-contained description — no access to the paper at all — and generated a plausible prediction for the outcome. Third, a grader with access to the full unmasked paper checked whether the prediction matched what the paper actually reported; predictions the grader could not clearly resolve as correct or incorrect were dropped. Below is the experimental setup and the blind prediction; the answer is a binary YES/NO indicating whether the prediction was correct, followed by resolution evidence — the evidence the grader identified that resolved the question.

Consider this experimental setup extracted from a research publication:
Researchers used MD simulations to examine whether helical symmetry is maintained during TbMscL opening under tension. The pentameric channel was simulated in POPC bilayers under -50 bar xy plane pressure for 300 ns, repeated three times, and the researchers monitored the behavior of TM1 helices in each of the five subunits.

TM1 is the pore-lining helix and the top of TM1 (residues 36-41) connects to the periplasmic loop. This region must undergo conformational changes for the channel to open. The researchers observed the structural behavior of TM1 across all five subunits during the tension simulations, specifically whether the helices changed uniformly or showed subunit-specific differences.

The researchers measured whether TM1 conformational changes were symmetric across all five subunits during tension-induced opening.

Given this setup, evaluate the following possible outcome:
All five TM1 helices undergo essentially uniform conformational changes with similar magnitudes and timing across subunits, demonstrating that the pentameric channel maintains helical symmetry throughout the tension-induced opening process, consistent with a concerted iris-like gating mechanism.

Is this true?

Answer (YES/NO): NO